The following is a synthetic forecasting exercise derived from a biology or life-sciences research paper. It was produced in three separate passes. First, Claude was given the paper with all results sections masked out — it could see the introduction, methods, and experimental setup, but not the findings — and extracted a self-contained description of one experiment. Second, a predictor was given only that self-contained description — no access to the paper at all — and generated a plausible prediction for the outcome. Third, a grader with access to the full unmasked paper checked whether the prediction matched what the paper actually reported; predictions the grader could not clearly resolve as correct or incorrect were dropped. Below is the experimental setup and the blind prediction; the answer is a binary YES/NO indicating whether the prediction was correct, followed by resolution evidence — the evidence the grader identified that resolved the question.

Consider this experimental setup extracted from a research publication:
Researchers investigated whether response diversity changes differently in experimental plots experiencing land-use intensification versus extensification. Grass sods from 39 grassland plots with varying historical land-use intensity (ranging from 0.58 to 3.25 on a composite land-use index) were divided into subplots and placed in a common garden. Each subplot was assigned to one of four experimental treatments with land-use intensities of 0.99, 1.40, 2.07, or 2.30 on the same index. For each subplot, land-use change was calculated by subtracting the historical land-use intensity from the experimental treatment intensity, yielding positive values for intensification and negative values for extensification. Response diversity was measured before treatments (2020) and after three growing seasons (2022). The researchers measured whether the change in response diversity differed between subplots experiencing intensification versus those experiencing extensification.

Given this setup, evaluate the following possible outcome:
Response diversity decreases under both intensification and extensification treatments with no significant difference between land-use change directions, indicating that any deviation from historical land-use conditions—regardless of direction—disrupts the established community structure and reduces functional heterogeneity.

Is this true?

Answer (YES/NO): NO